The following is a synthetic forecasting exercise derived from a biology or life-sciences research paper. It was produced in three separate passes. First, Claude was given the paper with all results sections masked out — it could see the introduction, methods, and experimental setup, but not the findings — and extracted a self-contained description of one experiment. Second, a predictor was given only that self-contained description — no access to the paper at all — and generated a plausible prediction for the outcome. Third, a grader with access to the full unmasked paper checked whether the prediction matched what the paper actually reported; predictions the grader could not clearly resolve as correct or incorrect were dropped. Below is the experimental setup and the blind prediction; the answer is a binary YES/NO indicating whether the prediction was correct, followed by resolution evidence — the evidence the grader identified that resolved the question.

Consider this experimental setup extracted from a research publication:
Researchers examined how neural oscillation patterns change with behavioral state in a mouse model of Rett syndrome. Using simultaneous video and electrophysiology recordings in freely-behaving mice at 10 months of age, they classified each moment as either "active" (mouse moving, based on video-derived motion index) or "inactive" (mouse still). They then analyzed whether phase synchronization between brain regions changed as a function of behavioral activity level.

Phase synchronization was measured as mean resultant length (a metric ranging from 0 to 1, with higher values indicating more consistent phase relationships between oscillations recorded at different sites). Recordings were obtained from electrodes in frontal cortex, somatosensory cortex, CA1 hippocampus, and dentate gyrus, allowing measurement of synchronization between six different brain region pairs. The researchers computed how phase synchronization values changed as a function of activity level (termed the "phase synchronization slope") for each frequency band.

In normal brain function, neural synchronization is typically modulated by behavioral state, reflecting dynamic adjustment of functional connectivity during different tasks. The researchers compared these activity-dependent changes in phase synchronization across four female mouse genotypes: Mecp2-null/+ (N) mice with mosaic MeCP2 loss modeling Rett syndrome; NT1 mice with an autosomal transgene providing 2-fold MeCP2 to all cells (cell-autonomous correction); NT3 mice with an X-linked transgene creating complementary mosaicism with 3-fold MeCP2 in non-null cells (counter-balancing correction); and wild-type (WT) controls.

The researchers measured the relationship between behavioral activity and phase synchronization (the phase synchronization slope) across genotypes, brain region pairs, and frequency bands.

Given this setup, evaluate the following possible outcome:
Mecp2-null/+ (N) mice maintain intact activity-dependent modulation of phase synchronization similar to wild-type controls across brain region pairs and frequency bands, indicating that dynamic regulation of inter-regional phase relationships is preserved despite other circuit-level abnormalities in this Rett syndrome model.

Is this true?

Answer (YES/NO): NO